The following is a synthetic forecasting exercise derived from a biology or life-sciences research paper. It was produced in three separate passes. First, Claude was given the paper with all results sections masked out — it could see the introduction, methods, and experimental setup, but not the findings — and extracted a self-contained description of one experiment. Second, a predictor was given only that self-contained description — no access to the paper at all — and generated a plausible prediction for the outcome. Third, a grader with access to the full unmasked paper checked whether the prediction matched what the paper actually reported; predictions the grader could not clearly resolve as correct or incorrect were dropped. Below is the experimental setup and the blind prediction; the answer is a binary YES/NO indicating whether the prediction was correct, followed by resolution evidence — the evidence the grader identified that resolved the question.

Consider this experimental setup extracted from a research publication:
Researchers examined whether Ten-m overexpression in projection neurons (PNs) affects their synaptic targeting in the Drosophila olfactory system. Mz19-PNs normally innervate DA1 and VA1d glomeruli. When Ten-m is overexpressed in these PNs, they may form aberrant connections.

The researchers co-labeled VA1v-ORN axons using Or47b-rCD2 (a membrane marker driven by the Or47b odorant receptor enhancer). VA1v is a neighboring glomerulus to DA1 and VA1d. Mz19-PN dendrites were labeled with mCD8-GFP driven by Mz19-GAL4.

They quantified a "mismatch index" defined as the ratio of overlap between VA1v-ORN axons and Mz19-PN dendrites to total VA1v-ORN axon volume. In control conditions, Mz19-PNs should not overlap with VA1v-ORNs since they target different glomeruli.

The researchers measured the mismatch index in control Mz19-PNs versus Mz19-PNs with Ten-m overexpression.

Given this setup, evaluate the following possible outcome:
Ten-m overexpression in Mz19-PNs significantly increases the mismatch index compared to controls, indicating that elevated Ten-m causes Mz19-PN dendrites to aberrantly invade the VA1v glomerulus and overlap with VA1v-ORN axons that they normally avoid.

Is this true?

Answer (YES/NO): YES